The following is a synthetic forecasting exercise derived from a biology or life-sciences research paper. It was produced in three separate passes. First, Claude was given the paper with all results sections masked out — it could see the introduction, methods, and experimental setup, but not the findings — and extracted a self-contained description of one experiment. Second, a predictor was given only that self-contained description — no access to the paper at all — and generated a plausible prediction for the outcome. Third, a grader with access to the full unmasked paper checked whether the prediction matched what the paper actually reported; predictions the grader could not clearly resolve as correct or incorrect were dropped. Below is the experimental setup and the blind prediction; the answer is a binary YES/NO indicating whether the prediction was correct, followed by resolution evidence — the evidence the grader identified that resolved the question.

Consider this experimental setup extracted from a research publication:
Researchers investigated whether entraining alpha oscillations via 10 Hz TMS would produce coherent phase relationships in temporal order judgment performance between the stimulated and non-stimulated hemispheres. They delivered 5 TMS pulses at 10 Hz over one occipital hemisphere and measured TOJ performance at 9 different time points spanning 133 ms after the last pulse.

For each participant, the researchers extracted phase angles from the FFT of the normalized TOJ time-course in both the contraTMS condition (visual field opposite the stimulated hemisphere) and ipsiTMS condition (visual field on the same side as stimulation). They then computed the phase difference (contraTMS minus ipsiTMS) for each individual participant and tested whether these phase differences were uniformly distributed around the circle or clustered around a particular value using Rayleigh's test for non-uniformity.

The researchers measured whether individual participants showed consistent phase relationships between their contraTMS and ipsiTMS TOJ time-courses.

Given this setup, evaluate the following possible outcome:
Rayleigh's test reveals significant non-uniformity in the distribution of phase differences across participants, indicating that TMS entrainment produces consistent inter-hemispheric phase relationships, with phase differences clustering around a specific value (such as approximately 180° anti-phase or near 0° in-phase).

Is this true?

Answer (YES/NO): YES